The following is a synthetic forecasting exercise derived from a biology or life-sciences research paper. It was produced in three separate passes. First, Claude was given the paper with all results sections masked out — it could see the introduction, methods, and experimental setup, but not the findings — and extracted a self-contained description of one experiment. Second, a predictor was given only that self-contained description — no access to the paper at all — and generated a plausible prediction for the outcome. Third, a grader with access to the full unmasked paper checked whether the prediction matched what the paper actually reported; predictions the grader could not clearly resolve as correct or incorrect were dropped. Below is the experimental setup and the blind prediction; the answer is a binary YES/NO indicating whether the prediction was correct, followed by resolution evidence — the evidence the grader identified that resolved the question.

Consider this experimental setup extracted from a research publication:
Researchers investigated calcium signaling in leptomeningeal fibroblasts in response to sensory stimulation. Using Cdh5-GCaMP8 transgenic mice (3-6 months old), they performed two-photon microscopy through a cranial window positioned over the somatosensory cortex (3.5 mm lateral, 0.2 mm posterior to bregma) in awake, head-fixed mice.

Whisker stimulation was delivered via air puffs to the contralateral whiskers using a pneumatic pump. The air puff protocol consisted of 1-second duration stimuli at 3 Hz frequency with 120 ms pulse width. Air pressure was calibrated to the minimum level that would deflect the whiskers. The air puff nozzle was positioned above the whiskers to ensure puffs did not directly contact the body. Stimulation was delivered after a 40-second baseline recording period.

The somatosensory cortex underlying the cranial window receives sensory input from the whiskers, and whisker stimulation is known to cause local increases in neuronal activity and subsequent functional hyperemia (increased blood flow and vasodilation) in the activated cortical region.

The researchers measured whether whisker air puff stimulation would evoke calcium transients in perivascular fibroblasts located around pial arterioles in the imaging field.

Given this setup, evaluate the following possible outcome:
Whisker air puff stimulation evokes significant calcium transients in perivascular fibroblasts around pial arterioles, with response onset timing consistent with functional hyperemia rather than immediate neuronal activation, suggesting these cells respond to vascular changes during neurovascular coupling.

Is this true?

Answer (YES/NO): YES